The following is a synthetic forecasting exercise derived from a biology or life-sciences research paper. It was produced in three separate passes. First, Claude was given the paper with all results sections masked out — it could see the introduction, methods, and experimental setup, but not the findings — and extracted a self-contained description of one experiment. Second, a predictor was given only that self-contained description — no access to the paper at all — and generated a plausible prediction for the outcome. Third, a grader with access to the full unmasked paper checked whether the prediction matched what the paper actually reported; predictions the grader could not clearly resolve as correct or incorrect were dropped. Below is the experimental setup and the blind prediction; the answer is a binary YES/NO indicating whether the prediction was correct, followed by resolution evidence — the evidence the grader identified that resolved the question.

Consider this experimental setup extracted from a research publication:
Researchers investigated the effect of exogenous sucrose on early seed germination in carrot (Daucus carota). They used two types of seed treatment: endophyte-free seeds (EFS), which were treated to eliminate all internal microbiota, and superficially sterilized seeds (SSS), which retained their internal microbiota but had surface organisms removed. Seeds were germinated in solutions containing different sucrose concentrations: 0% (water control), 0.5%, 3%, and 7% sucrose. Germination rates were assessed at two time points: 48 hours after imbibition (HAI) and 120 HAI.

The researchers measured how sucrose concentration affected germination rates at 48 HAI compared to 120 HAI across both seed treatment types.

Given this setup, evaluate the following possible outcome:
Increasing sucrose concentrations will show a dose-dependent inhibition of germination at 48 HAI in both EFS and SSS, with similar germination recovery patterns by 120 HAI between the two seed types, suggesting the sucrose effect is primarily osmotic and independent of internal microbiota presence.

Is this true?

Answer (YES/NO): YES